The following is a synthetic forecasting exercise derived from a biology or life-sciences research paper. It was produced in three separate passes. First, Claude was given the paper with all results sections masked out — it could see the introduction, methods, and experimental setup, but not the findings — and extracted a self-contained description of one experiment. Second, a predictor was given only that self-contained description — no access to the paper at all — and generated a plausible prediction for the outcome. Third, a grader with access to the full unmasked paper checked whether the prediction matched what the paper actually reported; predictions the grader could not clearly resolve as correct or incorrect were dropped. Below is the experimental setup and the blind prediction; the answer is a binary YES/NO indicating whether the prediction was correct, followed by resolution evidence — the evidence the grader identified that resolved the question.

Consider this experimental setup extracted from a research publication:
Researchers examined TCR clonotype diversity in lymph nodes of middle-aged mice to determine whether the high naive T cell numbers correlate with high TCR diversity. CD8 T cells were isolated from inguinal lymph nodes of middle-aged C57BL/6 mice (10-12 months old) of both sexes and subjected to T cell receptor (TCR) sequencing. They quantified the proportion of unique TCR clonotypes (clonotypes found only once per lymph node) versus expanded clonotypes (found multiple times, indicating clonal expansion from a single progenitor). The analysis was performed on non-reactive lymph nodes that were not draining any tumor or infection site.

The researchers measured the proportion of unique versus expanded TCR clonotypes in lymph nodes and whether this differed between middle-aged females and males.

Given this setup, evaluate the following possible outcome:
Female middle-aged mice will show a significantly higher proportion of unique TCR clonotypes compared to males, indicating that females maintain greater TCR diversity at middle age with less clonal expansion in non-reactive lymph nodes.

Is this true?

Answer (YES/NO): NO